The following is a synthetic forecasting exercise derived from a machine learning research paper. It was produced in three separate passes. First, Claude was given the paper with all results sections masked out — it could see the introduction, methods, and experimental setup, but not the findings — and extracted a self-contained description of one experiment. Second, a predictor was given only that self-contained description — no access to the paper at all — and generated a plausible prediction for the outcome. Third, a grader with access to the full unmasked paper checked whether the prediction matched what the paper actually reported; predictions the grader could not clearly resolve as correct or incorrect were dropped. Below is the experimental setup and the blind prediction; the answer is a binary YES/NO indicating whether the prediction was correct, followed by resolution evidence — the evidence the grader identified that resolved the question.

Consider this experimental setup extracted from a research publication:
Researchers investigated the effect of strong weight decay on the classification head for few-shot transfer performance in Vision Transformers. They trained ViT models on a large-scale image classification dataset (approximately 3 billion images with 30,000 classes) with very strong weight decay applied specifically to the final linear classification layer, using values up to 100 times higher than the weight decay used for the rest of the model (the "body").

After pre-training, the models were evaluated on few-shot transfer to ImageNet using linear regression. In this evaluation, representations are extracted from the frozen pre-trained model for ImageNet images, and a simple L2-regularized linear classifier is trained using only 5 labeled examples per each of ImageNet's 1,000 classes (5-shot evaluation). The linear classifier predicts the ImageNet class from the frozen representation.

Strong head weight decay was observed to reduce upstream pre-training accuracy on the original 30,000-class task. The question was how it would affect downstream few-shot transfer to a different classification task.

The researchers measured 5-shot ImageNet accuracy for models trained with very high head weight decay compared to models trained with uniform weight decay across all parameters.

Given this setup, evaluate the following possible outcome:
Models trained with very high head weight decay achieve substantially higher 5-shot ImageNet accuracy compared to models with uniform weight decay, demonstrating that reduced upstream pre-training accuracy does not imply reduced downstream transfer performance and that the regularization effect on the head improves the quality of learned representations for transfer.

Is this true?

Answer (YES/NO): YES